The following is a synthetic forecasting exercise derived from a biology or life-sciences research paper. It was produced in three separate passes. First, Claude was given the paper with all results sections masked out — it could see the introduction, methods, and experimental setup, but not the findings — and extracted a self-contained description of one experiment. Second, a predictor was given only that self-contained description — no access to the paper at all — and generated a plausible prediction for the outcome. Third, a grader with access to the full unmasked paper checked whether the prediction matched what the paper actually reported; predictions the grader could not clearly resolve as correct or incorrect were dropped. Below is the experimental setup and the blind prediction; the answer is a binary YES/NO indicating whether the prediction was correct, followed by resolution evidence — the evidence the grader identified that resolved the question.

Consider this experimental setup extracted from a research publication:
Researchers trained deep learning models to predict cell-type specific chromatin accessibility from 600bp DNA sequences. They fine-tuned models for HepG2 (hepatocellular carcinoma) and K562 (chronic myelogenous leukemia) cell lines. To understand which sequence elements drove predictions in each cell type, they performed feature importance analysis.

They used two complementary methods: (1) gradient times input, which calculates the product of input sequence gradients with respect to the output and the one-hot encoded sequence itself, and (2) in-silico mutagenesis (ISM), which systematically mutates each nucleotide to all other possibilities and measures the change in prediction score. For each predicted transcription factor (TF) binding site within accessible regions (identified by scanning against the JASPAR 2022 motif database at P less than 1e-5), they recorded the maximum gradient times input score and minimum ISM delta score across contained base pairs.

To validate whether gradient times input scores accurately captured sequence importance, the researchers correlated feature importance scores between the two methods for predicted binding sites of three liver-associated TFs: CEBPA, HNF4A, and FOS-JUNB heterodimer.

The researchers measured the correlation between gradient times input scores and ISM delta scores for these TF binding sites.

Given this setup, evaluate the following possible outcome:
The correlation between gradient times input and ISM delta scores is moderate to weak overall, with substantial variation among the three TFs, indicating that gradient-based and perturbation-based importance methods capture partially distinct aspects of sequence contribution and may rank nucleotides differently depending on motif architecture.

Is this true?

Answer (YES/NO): NO